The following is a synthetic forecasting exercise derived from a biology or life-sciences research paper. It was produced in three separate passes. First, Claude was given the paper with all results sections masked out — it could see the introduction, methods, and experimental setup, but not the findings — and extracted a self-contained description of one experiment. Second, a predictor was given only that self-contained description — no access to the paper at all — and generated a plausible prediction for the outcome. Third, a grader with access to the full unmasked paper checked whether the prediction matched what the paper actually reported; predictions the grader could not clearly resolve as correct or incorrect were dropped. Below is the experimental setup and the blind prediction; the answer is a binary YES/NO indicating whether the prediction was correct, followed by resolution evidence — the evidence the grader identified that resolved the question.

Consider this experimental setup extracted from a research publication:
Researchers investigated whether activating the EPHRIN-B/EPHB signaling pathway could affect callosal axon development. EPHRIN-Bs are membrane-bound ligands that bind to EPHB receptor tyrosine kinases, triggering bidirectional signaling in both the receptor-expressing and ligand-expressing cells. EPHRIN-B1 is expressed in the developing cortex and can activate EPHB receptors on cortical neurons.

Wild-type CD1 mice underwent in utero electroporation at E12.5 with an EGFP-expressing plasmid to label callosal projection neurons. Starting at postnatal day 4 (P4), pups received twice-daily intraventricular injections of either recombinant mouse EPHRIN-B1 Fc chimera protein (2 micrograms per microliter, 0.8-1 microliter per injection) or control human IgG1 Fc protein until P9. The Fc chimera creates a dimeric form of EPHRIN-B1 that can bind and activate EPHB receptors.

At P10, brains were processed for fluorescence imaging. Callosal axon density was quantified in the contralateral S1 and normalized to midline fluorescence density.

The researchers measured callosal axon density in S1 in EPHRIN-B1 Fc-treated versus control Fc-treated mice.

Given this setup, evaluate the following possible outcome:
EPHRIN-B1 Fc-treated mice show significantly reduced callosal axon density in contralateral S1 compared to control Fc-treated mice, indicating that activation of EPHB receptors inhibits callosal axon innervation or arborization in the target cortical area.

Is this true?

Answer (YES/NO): NO